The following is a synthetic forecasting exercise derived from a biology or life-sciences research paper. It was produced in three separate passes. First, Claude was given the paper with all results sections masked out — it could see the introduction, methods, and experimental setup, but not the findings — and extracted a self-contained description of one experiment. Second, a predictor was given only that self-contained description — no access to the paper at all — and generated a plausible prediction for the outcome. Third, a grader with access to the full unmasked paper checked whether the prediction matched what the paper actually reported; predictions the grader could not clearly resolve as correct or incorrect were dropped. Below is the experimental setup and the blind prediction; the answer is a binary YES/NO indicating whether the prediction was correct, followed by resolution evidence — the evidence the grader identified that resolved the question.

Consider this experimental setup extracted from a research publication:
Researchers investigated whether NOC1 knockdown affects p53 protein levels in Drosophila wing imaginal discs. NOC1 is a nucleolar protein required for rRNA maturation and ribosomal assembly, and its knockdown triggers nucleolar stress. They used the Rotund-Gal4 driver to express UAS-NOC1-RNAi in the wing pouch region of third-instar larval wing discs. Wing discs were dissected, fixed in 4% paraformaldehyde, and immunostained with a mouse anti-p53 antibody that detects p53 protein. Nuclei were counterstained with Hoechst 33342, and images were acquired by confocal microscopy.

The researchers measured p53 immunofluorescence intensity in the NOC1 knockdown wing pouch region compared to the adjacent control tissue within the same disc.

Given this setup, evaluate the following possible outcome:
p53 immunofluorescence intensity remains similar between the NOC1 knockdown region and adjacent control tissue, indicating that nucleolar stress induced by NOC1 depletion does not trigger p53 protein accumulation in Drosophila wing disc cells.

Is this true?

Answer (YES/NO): NO